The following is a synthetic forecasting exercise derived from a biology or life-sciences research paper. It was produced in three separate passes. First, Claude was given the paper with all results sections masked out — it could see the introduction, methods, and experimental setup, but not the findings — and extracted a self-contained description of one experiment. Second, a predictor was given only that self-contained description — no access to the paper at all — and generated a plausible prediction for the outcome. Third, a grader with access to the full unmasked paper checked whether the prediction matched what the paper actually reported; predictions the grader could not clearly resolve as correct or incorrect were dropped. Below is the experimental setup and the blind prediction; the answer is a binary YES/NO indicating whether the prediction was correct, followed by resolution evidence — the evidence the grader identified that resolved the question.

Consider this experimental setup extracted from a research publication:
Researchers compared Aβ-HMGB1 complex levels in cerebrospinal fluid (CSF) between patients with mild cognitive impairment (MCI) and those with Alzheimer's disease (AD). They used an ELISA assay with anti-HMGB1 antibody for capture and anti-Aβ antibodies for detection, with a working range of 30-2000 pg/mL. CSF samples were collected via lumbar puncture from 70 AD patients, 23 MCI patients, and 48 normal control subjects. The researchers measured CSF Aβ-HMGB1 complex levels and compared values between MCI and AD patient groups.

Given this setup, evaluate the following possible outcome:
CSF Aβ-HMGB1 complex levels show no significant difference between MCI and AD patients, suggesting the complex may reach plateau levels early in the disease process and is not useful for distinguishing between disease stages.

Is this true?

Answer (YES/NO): NO